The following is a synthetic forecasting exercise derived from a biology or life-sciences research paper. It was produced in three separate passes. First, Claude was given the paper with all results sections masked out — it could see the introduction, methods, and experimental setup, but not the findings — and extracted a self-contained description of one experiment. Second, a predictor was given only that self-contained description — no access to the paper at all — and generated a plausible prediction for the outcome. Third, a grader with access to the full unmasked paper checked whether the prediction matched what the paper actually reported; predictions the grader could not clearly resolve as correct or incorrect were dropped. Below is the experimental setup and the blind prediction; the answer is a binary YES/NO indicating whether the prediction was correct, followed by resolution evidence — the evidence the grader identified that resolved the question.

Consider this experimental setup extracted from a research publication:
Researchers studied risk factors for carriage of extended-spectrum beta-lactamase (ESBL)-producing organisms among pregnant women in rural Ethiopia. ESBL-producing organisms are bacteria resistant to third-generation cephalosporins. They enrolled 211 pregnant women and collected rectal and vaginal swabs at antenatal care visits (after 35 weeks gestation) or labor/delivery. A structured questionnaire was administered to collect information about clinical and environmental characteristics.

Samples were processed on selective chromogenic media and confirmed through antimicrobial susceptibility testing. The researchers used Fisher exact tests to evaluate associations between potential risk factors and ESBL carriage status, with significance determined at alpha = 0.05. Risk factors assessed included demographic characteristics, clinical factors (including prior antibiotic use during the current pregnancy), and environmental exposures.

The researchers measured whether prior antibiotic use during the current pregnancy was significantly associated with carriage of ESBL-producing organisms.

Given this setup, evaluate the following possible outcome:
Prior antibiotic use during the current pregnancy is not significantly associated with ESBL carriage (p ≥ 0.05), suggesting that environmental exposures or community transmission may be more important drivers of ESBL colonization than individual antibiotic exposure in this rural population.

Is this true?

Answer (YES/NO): YES